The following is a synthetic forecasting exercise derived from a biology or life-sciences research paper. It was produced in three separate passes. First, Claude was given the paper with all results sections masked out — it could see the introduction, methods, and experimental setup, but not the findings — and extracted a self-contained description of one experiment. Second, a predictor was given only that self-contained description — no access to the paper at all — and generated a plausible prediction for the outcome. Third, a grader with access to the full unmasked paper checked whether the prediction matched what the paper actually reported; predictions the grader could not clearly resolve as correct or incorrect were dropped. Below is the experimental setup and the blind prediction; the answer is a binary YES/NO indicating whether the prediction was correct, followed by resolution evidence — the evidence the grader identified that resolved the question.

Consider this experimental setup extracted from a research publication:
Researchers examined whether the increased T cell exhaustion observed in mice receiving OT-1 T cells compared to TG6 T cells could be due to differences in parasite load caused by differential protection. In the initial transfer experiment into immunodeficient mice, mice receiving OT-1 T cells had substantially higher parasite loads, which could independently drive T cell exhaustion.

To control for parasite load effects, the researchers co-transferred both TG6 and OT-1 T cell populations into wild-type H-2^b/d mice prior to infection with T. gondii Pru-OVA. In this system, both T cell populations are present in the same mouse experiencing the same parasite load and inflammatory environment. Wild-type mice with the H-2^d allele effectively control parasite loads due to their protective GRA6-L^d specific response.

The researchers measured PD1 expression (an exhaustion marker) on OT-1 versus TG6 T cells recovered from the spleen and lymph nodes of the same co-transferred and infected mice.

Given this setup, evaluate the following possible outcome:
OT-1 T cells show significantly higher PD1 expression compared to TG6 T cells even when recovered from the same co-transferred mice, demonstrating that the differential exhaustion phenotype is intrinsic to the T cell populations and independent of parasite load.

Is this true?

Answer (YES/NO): YES